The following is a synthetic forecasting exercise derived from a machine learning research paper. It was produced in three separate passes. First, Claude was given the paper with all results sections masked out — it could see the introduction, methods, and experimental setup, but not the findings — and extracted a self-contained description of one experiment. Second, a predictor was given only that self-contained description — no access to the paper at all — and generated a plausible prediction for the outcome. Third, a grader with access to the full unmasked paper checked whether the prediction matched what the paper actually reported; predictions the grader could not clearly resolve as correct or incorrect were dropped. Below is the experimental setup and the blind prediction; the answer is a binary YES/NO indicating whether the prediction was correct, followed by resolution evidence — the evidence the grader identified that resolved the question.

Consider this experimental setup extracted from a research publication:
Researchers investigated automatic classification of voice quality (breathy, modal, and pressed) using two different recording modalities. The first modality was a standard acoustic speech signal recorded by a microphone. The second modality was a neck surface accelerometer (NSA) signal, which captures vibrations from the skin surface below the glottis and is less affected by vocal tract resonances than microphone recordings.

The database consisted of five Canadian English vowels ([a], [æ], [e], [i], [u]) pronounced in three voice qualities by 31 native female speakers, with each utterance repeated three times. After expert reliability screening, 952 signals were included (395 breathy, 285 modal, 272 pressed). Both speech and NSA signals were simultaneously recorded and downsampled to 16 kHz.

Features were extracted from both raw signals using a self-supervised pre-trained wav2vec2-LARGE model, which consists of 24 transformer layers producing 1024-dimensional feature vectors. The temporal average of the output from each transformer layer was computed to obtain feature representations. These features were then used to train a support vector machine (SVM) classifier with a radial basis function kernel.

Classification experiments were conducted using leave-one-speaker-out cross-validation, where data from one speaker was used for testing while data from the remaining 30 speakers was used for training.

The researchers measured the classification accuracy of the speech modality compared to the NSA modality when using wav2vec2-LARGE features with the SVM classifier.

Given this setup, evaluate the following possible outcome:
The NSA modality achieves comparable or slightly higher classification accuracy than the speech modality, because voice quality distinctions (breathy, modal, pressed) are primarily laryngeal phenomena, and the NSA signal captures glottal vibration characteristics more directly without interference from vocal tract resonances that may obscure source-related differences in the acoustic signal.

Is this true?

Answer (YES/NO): YES